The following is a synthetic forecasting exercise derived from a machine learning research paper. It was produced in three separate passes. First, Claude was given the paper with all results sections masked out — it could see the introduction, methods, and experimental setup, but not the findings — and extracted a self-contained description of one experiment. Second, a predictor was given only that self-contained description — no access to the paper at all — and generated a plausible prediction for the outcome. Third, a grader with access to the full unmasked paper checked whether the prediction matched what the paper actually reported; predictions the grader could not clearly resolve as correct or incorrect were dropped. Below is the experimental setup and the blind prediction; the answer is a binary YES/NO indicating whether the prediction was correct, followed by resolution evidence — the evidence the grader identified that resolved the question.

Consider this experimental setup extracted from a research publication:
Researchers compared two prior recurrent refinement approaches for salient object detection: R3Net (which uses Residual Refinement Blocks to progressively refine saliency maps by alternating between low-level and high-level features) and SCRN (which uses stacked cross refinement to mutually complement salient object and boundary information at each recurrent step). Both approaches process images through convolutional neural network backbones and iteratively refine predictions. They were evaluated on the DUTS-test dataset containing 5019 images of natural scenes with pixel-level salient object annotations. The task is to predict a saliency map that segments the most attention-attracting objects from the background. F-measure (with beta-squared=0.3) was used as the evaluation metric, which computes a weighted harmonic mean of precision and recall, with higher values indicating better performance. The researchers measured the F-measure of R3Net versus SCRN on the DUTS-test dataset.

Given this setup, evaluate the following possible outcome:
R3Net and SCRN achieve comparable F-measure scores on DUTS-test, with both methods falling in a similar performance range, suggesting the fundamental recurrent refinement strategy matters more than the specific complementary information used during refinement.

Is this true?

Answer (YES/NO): NO